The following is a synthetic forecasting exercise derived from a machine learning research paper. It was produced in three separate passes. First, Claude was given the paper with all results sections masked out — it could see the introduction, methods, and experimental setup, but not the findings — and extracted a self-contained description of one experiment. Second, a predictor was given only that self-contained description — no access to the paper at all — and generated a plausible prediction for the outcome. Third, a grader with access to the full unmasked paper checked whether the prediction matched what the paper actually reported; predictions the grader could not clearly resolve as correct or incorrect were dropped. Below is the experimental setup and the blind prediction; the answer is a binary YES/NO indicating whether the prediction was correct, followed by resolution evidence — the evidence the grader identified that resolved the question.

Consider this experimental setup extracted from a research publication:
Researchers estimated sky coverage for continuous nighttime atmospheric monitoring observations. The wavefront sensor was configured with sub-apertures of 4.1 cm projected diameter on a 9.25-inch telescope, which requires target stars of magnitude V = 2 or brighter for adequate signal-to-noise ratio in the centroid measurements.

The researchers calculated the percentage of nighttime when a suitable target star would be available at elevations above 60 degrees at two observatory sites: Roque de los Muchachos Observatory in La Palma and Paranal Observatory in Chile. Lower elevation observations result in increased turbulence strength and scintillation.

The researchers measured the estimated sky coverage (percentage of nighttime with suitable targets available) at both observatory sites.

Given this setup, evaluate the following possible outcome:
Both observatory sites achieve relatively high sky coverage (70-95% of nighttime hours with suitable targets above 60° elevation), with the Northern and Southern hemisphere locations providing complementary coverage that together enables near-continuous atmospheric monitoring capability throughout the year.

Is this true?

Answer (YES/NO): NO